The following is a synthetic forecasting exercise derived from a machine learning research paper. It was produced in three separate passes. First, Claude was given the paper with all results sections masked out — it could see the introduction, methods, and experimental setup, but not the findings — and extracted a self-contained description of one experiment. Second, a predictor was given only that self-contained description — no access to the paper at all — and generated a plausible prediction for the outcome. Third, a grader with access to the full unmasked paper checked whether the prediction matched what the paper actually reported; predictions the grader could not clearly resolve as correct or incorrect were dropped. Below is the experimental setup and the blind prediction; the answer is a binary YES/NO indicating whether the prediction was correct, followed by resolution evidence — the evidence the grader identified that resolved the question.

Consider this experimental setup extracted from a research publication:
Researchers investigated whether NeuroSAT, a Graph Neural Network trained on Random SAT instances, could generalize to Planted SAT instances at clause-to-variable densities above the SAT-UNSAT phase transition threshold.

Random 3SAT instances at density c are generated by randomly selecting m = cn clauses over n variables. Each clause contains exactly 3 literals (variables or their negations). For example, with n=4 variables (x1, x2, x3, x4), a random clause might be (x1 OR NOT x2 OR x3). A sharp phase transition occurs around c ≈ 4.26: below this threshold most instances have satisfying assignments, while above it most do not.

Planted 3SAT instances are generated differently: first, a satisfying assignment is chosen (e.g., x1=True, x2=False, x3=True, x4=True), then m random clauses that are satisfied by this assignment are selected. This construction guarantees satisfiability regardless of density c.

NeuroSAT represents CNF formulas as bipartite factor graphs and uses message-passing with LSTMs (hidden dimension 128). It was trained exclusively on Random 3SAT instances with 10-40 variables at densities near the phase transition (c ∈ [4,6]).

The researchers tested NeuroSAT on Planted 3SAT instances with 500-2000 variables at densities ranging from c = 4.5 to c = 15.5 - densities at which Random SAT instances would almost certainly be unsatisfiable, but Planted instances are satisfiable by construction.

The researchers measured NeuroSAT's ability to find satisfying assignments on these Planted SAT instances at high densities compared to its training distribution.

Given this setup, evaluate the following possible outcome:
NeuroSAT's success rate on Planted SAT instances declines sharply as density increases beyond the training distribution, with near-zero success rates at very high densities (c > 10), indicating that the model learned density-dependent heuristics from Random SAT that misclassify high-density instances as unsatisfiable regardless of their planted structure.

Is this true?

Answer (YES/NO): NO